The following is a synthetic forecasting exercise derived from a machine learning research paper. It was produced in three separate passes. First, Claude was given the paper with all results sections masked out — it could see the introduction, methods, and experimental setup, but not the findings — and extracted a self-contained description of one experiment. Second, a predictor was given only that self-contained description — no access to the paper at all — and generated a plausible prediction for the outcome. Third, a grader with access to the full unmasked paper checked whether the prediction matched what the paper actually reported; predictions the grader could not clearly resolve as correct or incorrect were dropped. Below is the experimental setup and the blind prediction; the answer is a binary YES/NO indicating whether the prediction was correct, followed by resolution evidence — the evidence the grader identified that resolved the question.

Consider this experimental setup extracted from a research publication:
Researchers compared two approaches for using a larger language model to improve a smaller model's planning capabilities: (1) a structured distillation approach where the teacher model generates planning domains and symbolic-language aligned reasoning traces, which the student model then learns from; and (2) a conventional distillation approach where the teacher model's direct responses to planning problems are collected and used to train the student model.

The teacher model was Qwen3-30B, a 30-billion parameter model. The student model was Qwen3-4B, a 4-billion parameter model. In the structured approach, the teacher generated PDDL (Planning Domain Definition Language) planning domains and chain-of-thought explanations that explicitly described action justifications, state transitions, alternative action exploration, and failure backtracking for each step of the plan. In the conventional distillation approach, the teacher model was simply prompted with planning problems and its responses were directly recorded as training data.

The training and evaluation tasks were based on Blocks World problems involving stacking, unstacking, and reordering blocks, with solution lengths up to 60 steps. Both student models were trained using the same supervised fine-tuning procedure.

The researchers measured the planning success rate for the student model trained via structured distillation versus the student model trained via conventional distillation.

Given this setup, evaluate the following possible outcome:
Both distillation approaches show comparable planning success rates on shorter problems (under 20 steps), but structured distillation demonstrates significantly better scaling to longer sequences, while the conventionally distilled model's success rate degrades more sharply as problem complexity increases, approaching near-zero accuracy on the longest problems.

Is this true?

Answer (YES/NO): NO